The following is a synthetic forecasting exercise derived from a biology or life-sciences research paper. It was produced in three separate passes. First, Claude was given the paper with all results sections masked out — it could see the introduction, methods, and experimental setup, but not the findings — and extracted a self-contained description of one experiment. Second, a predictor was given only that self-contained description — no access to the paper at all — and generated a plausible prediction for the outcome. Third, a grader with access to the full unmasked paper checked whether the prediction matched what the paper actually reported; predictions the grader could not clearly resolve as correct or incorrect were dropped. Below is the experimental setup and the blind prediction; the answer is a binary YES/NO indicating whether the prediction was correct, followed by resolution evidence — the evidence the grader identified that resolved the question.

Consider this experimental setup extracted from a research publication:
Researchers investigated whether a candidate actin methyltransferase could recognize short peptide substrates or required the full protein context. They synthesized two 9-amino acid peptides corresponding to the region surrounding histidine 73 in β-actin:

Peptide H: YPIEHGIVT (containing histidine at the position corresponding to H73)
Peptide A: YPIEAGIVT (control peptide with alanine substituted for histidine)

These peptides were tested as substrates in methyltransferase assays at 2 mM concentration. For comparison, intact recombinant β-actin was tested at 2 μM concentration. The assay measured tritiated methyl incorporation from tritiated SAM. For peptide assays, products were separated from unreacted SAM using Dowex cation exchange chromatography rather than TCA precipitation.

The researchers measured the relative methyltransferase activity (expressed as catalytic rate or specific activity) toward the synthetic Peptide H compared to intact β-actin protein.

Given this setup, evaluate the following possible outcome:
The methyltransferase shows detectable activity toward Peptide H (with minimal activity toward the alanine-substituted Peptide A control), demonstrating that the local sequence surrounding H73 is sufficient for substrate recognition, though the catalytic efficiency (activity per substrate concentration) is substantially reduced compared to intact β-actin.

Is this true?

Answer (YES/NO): YES